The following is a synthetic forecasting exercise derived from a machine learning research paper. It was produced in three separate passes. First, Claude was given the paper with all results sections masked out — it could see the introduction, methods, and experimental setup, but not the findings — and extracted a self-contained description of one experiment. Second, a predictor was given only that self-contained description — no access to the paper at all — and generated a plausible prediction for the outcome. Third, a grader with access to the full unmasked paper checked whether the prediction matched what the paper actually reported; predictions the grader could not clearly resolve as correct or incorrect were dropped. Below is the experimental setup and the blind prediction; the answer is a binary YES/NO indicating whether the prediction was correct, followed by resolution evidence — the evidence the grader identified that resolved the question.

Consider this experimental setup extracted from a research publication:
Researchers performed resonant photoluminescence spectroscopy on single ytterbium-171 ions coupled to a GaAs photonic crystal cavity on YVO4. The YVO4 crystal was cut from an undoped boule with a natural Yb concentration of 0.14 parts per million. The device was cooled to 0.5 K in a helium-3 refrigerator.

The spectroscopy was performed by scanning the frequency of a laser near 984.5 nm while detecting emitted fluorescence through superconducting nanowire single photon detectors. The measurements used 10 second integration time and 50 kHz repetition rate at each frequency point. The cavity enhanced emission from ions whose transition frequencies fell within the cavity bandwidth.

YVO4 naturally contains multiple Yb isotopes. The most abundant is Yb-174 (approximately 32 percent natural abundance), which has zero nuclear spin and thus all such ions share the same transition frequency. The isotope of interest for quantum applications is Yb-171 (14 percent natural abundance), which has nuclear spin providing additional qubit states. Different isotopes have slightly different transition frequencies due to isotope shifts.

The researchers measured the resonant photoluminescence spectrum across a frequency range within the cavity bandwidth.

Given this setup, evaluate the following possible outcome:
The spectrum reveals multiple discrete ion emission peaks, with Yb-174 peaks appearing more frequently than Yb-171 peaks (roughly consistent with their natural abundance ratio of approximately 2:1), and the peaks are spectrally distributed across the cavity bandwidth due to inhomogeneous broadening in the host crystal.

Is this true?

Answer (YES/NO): NO